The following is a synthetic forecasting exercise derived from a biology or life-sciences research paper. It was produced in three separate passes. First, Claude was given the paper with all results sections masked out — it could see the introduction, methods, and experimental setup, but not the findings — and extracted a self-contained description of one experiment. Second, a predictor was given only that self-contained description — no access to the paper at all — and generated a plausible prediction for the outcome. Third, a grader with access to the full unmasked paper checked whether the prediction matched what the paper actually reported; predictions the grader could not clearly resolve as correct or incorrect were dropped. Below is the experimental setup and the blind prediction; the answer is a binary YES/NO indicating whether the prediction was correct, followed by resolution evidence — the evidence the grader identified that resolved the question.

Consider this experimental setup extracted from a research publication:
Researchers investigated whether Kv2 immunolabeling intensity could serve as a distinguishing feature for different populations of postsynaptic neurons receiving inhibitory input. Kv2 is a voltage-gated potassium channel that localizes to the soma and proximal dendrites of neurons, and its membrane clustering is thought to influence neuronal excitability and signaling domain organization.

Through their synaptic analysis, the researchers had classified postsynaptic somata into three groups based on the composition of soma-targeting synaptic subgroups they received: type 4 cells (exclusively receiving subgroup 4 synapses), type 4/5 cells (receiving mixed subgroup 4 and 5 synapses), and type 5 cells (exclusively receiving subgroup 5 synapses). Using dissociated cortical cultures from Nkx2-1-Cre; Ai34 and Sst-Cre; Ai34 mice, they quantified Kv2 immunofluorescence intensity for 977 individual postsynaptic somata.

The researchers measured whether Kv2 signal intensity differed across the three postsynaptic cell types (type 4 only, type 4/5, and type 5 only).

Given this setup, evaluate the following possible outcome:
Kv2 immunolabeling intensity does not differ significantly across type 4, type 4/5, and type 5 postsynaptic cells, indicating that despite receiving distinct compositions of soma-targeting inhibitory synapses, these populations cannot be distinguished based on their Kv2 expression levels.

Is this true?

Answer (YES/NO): NO